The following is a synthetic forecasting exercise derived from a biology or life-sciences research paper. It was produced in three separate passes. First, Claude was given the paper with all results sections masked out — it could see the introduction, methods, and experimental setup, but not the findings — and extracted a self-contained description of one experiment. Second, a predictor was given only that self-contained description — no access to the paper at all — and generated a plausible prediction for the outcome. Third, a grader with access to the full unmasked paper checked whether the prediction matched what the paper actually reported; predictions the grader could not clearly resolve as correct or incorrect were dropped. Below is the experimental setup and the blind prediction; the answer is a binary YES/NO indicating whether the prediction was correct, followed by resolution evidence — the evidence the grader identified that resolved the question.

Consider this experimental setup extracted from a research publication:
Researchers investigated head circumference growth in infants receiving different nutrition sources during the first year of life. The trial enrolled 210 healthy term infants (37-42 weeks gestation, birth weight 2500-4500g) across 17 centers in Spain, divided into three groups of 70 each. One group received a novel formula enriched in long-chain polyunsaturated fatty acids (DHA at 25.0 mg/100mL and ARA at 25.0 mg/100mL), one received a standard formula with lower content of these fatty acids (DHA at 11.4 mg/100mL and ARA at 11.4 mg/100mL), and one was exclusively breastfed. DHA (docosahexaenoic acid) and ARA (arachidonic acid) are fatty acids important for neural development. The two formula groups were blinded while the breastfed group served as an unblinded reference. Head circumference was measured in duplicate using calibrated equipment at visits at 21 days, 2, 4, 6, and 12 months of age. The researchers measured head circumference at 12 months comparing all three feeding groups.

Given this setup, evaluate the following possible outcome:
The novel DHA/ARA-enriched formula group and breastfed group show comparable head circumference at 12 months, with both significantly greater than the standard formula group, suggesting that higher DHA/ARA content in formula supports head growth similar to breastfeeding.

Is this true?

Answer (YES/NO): NO